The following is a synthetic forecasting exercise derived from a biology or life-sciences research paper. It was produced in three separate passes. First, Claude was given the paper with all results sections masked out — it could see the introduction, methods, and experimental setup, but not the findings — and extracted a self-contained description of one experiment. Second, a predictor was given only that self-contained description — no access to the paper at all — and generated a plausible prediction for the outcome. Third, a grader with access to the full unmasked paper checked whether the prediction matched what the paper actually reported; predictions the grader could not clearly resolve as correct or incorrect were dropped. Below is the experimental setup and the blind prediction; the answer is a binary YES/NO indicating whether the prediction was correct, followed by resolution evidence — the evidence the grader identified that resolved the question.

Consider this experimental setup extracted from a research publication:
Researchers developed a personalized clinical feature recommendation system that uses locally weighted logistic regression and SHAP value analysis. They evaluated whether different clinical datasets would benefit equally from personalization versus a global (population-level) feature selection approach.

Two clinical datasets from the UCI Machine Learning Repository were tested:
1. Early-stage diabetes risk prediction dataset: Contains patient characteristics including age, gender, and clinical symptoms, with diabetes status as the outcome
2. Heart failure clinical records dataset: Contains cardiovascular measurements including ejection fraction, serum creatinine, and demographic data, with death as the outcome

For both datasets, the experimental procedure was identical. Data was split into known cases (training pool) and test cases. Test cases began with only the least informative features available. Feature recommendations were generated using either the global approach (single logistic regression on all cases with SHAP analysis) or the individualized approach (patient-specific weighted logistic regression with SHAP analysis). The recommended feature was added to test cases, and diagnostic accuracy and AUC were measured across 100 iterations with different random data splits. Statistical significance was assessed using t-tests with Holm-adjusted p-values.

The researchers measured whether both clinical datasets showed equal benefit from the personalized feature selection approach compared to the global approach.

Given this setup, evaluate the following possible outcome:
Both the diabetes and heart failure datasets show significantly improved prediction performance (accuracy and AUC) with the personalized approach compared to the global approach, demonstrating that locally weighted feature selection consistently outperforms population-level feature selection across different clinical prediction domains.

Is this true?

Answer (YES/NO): NO